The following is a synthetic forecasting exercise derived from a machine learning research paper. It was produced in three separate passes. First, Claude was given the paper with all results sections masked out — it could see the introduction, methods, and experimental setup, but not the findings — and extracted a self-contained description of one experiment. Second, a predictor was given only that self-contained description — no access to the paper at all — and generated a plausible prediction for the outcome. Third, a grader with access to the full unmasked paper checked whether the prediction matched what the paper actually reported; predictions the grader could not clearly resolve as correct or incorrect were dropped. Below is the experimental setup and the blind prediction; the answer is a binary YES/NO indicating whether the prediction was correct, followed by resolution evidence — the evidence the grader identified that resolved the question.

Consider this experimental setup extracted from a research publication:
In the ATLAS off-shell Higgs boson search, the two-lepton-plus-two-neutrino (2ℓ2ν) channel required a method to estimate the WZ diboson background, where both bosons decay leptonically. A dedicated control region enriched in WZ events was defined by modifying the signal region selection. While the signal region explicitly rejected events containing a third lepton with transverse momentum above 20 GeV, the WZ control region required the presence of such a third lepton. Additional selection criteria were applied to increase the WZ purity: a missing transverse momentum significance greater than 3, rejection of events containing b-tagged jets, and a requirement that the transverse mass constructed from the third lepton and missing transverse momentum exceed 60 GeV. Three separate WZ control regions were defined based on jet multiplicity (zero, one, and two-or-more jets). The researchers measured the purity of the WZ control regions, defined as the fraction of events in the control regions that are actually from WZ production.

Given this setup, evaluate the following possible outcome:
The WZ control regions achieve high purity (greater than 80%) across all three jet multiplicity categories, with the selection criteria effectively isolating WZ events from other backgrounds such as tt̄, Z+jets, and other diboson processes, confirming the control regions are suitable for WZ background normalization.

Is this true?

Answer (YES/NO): YES